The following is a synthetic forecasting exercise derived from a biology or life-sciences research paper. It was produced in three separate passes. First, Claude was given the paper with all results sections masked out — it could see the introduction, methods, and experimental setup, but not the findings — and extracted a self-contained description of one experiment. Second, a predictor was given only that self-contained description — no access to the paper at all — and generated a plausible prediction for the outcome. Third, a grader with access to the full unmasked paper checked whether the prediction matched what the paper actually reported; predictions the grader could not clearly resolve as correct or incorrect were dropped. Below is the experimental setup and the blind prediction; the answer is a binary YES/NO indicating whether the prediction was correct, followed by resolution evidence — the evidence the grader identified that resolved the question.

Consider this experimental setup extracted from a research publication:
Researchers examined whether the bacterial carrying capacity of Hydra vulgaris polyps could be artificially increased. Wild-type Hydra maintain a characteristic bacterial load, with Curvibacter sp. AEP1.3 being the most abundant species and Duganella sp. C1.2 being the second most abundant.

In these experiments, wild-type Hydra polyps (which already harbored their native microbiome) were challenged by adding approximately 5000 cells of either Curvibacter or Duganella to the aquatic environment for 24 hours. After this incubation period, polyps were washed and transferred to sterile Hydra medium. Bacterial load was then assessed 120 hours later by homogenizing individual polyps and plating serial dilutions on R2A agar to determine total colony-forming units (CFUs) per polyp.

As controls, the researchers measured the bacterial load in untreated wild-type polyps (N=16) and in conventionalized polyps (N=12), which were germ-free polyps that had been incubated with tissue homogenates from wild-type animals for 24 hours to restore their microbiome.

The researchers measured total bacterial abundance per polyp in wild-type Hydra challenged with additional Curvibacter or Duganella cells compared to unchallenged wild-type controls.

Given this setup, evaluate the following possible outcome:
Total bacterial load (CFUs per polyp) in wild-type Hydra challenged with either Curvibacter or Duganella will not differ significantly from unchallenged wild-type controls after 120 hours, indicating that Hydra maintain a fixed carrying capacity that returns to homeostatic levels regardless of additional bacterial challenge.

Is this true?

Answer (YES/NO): NO